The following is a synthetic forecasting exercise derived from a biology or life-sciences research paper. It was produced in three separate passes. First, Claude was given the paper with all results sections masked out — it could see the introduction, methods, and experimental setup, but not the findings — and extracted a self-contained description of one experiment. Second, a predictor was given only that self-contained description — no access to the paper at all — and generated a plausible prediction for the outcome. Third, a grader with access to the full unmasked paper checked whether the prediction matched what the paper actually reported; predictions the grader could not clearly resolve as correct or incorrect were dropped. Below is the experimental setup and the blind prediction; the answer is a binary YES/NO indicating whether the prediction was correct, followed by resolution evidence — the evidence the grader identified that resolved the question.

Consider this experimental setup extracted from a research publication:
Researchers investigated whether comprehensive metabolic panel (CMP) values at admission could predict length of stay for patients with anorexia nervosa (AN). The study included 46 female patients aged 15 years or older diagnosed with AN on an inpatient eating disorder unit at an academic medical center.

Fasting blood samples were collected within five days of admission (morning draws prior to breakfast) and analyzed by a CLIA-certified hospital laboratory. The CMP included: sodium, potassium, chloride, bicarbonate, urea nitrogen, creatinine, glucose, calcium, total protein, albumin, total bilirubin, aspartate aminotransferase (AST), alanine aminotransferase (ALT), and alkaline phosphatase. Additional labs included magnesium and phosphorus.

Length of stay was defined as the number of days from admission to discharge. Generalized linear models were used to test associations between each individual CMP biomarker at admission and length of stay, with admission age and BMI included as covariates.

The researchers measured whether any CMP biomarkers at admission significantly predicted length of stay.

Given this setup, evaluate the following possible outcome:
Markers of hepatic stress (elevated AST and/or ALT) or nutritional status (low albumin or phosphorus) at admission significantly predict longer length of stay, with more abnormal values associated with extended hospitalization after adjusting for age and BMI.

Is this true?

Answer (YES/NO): NO